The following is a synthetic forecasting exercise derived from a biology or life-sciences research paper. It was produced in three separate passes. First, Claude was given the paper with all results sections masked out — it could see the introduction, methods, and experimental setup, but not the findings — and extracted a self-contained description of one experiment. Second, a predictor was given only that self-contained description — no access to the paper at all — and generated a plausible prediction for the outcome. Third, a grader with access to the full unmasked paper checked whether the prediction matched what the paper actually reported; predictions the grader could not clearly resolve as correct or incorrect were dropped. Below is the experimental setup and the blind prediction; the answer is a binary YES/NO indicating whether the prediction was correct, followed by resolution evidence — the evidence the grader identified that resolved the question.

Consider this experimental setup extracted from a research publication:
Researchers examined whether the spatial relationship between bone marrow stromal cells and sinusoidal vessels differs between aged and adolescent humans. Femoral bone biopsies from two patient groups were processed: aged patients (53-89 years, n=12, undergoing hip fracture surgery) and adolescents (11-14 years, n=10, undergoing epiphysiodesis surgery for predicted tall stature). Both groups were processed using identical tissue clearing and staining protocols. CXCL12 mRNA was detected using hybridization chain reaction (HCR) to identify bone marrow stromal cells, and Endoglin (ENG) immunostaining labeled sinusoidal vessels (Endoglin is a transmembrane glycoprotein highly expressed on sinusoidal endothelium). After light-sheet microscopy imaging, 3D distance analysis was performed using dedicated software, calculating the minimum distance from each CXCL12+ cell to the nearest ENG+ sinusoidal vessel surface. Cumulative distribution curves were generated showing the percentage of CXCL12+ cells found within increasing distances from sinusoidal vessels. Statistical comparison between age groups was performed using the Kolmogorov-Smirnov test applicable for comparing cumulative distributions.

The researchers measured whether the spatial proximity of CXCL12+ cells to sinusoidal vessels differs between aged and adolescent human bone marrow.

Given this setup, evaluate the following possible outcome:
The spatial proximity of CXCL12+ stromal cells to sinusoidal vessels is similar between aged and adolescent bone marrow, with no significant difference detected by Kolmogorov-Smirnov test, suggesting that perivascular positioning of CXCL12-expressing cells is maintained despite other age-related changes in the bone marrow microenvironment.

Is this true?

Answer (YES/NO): NO